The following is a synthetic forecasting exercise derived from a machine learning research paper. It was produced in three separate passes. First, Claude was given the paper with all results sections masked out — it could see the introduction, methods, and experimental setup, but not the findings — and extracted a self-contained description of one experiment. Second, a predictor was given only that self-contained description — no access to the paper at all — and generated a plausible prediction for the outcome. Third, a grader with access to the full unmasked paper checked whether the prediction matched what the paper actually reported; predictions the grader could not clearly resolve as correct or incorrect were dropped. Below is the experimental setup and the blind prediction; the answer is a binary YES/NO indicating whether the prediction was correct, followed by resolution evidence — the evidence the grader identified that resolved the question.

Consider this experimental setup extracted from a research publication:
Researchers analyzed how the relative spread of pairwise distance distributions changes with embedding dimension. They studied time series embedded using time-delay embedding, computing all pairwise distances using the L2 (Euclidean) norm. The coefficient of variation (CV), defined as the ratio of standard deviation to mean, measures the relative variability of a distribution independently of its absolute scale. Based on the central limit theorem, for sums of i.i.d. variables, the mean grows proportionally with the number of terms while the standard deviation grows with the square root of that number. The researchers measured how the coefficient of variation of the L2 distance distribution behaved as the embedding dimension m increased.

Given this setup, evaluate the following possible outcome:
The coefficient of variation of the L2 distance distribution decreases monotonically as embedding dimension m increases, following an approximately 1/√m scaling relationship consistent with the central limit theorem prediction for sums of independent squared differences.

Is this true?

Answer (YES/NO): YES